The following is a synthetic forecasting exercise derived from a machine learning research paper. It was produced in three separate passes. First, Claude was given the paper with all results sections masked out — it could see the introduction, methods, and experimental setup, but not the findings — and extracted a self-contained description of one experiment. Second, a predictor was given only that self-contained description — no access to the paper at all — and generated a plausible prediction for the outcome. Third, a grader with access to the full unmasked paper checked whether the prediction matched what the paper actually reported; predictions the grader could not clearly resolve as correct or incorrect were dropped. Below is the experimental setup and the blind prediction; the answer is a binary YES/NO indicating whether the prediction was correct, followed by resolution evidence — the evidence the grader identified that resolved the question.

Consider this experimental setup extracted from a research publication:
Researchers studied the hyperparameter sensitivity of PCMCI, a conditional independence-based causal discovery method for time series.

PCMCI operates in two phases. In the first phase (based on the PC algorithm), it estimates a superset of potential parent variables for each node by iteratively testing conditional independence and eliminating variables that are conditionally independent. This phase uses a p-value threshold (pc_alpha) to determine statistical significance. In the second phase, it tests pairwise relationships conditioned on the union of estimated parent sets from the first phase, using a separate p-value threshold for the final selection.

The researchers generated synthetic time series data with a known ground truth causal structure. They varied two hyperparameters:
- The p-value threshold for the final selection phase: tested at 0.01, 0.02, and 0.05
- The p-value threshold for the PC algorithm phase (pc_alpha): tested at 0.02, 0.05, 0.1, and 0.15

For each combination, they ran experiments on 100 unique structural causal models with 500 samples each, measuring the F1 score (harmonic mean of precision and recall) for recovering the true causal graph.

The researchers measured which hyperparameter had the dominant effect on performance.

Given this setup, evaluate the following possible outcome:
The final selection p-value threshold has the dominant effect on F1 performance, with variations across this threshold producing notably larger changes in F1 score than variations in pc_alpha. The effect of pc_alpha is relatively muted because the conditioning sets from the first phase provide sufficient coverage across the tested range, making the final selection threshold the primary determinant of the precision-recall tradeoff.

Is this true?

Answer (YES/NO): YES